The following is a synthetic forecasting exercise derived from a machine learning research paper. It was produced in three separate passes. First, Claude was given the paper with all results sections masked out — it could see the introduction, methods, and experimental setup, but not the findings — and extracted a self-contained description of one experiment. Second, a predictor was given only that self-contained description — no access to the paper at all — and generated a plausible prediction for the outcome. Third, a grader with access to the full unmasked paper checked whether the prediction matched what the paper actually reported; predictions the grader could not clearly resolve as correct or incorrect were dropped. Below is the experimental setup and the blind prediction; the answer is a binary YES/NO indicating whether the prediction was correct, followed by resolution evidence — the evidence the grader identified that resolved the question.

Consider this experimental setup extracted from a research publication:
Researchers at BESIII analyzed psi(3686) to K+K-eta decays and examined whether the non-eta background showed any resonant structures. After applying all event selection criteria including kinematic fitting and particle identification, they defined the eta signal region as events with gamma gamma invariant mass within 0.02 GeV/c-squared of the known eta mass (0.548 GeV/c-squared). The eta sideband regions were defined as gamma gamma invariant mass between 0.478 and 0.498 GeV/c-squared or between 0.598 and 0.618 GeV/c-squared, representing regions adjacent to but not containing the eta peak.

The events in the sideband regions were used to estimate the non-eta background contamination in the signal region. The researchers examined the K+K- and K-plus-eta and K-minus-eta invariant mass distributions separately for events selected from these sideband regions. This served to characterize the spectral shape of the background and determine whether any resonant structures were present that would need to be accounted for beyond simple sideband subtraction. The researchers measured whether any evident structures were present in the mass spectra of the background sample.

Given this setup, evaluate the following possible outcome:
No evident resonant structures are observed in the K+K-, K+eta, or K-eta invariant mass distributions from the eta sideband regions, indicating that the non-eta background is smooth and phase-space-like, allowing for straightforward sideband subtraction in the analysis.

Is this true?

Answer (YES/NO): YES